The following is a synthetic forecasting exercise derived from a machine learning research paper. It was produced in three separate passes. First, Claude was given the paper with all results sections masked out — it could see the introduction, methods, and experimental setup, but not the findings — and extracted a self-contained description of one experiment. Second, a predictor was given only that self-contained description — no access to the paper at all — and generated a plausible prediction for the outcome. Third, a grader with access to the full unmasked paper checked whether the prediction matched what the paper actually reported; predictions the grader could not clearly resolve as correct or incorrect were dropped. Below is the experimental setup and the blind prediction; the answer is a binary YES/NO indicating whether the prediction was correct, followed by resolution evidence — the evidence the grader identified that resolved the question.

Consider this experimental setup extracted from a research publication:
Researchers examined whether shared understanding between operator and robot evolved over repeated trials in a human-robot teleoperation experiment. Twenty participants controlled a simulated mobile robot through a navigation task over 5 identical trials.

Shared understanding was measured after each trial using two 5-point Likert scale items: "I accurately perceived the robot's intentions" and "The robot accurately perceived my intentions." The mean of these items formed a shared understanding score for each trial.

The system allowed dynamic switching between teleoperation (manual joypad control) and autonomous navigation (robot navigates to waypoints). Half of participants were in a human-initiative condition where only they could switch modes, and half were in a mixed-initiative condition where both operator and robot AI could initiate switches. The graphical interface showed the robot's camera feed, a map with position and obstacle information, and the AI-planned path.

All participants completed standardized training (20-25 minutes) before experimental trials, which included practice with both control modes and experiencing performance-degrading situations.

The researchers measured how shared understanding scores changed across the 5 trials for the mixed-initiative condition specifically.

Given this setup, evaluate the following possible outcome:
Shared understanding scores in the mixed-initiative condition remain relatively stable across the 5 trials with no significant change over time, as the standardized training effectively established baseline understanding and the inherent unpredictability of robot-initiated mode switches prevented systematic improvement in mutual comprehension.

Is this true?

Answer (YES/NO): NO